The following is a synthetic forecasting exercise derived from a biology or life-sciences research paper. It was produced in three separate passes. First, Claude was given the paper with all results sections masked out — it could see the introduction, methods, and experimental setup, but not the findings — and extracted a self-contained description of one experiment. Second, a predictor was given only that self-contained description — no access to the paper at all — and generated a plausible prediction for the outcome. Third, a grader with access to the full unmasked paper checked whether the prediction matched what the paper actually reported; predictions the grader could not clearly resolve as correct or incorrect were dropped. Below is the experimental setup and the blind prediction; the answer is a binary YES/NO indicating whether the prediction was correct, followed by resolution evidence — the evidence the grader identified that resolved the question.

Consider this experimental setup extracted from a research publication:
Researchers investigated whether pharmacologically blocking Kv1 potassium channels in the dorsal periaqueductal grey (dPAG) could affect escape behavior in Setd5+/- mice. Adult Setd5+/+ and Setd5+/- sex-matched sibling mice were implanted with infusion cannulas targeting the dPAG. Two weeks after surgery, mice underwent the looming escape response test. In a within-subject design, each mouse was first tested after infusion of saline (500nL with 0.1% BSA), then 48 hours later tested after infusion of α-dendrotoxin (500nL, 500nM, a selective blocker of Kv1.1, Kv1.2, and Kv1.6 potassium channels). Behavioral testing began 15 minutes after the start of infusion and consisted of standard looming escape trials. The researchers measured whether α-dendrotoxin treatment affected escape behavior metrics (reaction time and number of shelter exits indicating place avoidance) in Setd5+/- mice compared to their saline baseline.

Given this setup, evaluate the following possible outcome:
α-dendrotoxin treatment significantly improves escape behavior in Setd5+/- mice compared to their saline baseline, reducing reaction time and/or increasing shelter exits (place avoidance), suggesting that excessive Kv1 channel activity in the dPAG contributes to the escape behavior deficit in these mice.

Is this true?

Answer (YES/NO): YES